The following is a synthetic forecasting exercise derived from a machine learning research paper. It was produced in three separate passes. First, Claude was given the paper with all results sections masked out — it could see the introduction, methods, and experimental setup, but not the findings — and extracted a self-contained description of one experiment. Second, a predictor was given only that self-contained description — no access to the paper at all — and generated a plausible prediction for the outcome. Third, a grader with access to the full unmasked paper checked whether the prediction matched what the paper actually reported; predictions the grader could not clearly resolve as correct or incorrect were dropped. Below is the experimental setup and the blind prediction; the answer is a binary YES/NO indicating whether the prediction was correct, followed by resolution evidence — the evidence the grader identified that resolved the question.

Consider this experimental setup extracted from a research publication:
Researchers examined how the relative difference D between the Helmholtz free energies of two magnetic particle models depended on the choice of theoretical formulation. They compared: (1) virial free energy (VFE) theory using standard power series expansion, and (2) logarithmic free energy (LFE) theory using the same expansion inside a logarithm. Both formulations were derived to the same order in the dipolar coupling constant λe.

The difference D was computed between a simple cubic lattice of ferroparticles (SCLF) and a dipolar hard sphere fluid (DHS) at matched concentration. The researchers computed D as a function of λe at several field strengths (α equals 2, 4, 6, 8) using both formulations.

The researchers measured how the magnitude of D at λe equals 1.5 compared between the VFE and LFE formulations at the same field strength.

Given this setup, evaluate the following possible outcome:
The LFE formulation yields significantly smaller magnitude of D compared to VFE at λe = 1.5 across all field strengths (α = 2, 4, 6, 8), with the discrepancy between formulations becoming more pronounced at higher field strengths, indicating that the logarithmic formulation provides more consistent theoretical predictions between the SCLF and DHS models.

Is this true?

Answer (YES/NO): NO